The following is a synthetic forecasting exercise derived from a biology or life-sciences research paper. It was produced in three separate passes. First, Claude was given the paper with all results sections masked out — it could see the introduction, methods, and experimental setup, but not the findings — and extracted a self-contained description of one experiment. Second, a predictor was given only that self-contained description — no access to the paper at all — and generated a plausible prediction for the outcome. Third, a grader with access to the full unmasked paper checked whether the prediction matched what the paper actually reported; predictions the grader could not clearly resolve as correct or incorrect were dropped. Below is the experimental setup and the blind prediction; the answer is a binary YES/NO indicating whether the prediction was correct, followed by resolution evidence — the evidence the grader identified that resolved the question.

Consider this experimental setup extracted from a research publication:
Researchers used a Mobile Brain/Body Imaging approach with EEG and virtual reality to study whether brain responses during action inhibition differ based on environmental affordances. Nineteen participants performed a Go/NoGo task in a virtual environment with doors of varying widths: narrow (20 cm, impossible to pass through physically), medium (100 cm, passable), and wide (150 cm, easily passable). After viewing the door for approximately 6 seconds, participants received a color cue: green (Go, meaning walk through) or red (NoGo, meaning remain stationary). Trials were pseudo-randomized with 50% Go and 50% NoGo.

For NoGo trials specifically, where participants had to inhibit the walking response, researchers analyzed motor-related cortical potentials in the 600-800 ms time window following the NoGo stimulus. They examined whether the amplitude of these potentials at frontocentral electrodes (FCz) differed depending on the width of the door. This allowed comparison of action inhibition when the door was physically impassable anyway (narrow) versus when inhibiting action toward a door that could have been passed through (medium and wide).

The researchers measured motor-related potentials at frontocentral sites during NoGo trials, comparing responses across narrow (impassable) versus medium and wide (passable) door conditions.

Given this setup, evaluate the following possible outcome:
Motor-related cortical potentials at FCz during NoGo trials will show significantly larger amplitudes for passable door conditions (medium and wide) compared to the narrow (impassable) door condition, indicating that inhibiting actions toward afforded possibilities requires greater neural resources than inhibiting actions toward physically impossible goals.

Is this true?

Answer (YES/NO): NO